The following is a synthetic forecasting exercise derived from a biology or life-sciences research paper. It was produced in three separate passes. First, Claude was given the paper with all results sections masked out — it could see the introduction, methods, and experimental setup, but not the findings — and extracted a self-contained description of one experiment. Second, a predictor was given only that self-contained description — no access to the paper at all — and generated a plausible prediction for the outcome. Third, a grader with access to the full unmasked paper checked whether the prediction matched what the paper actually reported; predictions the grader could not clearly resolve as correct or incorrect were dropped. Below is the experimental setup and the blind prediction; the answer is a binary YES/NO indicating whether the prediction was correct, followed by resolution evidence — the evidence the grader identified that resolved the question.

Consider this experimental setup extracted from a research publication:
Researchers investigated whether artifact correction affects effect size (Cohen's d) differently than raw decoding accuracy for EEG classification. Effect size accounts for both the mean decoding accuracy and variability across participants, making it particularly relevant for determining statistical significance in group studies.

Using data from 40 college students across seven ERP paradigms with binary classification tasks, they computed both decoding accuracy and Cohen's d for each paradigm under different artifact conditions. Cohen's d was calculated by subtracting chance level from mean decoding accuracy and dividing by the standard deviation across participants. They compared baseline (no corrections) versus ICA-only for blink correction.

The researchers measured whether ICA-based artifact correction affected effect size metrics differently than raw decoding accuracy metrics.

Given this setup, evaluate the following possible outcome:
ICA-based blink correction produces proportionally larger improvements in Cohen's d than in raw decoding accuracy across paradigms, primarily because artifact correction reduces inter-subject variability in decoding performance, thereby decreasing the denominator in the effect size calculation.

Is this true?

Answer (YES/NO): NO